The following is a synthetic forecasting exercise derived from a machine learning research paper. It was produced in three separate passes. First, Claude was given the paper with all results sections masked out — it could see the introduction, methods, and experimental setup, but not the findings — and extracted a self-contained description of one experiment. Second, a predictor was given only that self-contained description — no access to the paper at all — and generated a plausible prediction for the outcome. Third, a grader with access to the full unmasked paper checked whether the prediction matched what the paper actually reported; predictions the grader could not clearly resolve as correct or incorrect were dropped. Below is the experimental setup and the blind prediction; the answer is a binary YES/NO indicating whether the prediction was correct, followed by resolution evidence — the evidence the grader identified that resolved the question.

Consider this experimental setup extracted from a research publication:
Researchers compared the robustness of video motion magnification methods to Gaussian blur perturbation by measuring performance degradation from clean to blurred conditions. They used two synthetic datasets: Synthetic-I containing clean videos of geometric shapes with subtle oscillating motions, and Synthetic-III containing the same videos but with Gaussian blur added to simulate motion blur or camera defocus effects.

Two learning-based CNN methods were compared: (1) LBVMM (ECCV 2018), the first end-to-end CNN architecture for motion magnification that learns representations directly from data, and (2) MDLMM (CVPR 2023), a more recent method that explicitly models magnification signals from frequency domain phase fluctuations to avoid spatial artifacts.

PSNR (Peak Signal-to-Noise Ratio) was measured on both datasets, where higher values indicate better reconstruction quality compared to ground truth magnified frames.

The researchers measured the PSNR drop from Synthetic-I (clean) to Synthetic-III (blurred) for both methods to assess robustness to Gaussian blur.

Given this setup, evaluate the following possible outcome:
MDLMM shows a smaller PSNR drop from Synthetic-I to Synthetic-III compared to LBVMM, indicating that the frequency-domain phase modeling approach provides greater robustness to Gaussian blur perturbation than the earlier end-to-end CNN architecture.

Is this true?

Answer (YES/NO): NO